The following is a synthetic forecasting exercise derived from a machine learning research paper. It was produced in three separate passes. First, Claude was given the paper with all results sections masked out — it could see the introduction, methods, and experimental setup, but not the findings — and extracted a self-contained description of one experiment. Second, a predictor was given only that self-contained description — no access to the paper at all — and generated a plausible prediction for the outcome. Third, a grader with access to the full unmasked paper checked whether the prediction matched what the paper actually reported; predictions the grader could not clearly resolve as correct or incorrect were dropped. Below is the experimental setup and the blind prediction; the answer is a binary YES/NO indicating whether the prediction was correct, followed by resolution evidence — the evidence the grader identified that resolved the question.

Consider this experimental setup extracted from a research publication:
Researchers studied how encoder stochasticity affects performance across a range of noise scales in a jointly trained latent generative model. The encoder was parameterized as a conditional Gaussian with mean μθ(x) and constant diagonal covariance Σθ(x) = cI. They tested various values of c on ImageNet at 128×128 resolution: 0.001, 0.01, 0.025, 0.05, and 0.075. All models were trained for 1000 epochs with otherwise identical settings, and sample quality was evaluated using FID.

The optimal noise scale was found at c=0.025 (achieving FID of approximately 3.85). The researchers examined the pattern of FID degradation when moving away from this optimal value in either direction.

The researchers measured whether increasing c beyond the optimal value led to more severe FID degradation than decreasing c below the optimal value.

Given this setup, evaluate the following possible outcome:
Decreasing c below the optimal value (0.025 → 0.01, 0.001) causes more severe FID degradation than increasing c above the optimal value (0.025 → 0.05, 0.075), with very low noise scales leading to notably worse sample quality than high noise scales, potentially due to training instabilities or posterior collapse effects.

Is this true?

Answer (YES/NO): NO